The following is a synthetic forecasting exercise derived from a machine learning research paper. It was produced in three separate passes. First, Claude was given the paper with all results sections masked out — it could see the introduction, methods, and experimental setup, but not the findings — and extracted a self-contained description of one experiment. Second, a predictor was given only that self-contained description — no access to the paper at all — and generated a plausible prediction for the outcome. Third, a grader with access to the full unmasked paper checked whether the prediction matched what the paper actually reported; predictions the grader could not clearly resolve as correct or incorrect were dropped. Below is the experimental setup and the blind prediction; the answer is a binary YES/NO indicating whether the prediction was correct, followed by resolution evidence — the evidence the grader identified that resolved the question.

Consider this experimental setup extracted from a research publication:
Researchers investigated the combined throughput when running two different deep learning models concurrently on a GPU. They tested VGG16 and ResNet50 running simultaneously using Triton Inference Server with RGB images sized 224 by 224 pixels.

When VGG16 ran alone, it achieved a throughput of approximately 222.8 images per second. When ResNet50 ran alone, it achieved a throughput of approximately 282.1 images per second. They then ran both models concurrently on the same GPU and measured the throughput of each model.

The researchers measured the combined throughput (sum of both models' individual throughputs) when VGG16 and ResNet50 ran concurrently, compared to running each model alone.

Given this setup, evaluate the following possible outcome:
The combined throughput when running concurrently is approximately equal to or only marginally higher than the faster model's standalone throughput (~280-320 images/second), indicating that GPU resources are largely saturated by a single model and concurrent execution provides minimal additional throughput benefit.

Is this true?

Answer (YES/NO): NO